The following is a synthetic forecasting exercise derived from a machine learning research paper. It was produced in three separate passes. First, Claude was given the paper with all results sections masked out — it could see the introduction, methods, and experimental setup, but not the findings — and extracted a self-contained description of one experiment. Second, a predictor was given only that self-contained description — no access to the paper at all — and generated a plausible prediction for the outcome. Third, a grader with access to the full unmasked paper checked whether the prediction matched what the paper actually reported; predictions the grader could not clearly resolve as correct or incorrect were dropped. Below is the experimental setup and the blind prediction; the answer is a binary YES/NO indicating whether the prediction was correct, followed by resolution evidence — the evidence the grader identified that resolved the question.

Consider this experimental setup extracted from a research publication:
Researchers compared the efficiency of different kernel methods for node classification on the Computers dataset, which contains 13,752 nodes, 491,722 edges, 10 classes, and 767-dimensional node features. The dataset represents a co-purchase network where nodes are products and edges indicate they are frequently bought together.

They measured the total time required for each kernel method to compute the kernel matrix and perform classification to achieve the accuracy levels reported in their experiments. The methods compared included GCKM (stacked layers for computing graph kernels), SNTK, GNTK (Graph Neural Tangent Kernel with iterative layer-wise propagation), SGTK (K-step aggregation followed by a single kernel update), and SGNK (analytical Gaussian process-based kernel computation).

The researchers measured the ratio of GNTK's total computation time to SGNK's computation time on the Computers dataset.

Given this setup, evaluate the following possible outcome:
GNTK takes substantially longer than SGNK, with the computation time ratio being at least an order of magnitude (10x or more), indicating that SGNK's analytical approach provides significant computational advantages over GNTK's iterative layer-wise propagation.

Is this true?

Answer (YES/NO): YES